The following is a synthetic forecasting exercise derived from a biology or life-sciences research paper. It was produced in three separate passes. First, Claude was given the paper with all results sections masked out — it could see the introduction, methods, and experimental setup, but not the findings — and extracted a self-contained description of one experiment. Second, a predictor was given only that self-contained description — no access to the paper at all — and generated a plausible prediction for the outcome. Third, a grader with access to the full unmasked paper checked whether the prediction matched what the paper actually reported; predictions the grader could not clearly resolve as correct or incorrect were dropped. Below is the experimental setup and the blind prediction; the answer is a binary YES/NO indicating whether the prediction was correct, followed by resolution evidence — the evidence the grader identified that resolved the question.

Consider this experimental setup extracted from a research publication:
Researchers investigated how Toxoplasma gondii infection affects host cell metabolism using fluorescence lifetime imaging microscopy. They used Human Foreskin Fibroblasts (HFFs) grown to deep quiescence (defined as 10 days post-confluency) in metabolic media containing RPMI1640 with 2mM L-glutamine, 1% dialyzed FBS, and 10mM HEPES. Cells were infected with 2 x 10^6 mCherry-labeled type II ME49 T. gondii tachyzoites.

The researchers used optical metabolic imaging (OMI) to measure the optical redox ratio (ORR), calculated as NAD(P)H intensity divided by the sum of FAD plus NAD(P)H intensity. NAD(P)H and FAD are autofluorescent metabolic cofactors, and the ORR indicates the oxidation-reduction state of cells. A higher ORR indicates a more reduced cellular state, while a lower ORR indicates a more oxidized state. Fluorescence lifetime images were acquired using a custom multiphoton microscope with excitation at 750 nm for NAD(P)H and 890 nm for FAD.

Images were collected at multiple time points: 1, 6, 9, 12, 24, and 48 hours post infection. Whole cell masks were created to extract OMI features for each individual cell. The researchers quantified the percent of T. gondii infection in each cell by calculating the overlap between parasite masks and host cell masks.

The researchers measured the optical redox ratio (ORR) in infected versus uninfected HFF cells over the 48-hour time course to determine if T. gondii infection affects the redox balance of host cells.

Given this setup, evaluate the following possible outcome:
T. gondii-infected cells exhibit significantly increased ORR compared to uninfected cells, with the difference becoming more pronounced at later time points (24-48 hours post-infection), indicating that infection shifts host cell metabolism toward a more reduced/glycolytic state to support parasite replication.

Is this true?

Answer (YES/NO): NO